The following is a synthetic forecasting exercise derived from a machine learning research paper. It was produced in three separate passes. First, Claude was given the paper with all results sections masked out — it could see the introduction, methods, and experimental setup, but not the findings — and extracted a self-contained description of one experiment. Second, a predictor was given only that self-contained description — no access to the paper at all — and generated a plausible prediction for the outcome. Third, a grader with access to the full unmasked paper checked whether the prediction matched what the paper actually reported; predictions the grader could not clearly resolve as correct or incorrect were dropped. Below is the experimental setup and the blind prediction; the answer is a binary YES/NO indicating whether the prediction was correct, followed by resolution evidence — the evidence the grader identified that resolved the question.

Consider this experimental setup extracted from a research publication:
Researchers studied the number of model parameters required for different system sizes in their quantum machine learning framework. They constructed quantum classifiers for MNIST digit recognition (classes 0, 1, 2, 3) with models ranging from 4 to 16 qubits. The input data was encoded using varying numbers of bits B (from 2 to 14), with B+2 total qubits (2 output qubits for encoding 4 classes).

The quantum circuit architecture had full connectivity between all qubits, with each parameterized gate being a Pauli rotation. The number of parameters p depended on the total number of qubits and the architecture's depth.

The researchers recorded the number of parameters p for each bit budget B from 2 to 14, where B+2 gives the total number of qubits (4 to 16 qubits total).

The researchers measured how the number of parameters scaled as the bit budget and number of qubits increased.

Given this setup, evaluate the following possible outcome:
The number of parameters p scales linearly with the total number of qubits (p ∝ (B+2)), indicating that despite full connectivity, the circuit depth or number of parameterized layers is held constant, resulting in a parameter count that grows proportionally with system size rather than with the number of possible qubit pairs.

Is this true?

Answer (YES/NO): NO